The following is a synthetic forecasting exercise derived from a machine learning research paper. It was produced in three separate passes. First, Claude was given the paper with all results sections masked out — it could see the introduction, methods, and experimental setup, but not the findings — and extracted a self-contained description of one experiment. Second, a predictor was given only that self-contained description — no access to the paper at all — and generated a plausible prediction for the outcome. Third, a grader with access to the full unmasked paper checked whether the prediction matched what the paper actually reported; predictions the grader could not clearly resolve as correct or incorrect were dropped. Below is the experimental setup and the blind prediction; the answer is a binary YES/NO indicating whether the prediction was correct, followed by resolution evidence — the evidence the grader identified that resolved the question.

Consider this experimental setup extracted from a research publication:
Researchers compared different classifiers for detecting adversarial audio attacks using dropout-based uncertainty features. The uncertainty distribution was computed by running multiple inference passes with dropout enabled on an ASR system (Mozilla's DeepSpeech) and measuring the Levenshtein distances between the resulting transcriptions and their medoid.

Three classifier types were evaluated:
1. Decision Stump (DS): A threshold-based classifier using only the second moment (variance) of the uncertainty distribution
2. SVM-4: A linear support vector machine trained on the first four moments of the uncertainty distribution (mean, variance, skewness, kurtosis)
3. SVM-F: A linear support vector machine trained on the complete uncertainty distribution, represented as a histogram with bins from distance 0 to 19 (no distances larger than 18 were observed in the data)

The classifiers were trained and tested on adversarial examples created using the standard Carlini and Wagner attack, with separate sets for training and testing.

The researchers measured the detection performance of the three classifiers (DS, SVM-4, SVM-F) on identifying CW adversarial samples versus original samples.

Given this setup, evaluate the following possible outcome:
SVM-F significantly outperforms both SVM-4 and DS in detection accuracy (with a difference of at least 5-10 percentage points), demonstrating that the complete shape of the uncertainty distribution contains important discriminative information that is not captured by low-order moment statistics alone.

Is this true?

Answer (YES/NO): NO